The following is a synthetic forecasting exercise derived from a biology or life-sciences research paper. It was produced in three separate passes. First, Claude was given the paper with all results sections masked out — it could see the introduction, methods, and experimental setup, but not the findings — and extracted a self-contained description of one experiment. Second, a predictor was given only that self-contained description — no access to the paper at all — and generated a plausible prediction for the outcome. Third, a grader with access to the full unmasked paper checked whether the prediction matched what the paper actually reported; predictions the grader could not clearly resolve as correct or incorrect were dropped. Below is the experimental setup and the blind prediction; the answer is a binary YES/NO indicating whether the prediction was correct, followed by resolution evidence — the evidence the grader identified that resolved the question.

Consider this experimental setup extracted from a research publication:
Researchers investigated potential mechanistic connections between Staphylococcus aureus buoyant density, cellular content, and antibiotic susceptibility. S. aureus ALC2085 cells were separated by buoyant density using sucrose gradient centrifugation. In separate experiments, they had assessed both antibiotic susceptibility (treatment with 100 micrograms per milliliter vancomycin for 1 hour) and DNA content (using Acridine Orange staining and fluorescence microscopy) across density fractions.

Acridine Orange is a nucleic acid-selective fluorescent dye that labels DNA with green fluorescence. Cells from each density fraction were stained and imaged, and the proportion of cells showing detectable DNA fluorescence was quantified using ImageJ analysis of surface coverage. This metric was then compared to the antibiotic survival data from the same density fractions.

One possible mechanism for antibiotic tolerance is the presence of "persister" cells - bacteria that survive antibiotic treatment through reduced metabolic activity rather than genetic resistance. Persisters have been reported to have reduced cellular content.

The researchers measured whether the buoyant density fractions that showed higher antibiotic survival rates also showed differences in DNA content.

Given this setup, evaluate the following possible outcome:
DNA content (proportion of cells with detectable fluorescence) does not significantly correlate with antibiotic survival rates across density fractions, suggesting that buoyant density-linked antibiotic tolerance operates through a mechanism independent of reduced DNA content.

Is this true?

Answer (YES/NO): NO